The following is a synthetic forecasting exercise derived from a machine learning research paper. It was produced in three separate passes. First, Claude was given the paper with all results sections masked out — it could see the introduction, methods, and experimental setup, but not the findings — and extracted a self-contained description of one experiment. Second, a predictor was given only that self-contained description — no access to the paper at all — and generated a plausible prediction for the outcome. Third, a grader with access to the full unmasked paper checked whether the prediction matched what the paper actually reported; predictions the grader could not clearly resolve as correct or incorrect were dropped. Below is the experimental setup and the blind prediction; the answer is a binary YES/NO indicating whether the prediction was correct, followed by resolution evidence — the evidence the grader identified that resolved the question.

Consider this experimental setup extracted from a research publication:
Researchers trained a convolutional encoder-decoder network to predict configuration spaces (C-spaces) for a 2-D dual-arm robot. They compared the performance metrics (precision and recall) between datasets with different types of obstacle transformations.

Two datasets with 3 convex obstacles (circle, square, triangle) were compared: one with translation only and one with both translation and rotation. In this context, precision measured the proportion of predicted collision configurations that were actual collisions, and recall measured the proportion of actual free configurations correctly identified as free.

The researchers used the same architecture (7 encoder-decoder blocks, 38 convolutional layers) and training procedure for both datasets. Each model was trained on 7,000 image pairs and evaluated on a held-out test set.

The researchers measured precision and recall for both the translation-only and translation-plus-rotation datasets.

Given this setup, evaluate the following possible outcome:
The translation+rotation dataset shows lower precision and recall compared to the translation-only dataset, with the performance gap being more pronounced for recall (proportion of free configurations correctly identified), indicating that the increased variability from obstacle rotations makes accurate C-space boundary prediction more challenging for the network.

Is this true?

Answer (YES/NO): NO